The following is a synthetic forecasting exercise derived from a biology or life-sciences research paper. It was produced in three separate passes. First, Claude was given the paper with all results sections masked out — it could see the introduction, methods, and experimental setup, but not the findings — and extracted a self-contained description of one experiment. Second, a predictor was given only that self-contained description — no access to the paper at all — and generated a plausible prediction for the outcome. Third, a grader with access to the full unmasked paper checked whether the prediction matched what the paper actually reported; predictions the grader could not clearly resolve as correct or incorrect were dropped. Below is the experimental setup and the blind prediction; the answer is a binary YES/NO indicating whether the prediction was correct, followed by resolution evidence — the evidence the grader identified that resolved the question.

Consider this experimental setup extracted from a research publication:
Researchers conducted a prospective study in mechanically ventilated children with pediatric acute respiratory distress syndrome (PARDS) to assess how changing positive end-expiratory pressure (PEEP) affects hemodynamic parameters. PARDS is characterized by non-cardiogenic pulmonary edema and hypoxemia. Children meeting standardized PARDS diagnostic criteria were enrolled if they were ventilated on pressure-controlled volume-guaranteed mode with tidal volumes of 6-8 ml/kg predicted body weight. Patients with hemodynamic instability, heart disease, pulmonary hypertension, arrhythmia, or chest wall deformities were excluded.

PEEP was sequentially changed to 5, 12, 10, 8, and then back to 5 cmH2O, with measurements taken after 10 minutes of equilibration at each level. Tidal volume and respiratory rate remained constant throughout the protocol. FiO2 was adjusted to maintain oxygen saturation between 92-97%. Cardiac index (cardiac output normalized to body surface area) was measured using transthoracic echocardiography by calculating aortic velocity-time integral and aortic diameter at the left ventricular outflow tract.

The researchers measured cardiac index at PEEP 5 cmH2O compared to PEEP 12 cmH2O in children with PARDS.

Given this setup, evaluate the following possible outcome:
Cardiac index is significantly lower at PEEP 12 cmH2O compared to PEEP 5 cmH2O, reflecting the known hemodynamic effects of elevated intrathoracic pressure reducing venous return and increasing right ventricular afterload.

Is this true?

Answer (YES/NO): YES